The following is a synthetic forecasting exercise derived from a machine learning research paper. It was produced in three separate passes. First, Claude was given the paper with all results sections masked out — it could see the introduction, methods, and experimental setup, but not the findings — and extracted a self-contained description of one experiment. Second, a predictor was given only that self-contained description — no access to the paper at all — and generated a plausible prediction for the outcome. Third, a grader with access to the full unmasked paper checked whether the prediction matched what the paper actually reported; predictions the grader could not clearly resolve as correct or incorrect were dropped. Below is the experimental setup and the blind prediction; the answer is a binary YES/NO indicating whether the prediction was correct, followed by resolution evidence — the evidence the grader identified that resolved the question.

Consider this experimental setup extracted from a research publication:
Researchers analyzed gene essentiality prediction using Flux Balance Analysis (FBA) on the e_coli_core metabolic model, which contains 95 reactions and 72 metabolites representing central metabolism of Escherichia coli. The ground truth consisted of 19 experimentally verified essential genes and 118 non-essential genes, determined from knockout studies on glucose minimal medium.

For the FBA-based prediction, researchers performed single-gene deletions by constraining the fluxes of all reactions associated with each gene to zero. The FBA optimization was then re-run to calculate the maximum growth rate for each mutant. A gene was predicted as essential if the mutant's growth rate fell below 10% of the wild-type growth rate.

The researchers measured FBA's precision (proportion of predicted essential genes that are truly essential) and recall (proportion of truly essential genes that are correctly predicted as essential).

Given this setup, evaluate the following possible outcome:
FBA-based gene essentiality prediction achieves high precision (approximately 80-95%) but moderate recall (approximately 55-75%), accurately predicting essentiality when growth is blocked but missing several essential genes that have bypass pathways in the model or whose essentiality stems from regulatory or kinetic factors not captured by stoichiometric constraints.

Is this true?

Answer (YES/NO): NO